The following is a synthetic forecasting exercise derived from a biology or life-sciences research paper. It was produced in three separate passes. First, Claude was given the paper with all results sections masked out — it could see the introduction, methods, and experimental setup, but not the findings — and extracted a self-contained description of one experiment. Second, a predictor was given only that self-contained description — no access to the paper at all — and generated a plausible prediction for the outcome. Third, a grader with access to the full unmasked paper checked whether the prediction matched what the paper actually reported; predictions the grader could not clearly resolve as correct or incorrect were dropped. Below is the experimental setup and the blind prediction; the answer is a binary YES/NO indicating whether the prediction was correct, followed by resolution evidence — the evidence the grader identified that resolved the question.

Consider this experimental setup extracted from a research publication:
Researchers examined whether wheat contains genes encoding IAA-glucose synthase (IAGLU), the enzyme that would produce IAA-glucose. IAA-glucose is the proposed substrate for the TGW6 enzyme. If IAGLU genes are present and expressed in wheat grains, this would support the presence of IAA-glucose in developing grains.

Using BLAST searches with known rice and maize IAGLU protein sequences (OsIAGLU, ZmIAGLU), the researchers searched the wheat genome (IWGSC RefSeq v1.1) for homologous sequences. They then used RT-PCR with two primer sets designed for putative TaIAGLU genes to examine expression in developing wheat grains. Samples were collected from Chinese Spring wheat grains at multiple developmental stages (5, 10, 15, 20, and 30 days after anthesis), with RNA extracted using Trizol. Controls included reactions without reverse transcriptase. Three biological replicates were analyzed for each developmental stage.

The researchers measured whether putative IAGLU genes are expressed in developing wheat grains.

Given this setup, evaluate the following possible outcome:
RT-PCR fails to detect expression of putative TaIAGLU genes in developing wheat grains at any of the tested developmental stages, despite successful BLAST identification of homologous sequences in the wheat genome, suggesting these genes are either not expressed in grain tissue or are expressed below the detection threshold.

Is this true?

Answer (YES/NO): YES